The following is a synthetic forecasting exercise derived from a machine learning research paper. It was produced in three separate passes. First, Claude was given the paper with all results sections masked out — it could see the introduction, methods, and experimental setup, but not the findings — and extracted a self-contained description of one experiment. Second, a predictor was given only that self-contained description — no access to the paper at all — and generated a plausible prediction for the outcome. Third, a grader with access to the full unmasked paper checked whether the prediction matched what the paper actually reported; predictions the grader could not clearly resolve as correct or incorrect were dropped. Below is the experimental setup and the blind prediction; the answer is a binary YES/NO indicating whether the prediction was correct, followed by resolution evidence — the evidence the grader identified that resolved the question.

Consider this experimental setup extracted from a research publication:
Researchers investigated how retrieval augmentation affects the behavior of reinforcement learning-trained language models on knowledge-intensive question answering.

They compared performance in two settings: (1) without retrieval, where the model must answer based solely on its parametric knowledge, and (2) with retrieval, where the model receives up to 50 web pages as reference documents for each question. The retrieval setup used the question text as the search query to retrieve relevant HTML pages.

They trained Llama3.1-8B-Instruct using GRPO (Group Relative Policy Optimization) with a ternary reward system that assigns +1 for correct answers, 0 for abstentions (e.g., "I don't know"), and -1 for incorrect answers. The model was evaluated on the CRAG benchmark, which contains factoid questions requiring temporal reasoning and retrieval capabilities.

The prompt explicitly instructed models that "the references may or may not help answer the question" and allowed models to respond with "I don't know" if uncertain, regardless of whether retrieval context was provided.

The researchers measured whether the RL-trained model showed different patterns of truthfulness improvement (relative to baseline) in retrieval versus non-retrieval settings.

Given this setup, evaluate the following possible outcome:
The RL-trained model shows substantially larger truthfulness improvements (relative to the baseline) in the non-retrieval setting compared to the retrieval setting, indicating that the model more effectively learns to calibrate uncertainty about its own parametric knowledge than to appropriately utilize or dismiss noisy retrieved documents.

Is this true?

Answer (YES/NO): NO